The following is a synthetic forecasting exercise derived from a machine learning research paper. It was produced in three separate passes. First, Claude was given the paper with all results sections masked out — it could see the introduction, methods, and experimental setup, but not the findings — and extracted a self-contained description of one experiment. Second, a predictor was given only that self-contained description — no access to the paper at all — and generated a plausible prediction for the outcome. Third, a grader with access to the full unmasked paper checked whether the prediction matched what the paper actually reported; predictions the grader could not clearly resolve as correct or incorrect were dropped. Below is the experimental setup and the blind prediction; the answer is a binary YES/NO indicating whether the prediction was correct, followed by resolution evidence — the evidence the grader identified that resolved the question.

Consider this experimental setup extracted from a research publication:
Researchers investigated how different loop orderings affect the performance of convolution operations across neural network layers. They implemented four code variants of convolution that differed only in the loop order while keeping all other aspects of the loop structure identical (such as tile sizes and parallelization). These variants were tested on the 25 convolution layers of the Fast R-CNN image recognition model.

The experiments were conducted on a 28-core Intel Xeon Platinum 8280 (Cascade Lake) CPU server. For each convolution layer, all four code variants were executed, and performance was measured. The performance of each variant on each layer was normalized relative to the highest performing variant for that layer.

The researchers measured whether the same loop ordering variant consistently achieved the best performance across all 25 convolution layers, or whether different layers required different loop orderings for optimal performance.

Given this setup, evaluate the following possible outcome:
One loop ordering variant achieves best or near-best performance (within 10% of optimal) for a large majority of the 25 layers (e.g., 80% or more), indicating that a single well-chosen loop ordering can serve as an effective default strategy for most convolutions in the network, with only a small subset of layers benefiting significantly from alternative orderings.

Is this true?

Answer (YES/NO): NO